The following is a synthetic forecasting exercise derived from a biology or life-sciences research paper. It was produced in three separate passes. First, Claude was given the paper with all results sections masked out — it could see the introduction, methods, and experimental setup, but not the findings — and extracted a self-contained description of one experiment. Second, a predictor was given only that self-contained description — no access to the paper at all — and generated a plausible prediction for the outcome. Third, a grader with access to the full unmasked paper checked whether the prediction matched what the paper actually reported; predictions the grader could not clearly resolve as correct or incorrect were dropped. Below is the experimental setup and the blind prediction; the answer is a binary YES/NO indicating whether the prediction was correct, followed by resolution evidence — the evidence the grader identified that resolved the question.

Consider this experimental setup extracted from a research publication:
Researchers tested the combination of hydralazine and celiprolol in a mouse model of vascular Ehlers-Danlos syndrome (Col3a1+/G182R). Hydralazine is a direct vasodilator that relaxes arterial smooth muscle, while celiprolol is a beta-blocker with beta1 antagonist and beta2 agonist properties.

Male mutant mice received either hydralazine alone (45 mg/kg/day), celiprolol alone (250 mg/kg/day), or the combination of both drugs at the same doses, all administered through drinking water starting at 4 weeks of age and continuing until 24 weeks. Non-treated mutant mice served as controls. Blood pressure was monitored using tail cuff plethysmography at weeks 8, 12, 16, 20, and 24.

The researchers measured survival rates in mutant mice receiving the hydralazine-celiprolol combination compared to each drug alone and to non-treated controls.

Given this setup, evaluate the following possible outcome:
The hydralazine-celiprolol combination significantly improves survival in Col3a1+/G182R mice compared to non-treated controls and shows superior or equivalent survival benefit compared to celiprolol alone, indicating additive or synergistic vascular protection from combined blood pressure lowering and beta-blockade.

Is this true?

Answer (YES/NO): NO